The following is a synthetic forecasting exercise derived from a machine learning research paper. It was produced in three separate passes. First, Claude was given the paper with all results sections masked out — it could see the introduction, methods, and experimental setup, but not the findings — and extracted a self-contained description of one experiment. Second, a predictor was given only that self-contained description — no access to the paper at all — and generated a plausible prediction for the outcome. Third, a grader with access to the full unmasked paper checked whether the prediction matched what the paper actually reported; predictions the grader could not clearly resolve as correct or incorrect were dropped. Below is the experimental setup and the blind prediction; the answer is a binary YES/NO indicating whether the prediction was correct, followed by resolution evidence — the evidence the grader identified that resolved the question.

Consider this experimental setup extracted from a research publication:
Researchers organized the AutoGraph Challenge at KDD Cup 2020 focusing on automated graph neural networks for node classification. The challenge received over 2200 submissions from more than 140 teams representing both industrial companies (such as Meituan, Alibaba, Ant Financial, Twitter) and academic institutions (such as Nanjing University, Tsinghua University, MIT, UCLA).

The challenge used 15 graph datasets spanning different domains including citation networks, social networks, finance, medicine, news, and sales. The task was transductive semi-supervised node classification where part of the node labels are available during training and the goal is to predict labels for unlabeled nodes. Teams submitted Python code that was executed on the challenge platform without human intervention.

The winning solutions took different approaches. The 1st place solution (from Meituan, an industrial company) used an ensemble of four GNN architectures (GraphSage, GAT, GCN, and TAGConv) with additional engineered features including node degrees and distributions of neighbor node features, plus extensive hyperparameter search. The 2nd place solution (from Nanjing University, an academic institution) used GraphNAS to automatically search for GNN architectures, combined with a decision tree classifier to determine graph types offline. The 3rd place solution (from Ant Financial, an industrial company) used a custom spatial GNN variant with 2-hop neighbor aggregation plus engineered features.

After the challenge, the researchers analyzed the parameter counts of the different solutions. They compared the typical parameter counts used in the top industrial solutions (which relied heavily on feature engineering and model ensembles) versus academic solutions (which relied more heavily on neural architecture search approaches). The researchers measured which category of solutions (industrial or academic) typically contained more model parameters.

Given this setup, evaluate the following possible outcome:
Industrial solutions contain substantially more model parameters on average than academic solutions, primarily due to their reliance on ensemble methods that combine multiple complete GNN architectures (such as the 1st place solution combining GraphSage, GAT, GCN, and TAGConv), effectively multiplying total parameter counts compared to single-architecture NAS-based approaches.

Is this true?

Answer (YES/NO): YES